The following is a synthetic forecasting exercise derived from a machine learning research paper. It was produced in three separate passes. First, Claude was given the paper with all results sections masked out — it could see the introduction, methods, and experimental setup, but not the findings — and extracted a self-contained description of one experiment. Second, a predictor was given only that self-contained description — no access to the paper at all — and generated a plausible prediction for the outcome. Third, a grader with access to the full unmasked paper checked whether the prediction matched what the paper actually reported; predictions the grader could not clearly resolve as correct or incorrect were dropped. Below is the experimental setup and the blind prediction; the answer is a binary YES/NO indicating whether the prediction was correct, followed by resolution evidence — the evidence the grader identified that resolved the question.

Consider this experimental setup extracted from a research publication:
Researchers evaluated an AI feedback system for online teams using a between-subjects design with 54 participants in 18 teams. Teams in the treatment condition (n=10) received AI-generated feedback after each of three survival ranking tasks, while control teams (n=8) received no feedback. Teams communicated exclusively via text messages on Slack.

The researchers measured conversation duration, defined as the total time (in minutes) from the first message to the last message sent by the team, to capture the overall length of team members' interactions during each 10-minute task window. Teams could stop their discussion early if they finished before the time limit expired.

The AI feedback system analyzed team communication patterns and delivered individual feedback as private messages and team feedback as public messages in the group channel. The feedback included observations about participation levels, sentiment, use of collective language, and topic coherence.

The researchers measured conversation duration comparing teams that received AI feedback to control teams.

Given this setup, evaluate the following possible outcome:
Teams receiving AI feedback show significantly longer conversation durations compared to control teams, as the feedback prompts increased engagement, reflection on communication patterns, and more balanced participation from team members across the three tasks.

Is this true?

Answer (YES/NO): NO